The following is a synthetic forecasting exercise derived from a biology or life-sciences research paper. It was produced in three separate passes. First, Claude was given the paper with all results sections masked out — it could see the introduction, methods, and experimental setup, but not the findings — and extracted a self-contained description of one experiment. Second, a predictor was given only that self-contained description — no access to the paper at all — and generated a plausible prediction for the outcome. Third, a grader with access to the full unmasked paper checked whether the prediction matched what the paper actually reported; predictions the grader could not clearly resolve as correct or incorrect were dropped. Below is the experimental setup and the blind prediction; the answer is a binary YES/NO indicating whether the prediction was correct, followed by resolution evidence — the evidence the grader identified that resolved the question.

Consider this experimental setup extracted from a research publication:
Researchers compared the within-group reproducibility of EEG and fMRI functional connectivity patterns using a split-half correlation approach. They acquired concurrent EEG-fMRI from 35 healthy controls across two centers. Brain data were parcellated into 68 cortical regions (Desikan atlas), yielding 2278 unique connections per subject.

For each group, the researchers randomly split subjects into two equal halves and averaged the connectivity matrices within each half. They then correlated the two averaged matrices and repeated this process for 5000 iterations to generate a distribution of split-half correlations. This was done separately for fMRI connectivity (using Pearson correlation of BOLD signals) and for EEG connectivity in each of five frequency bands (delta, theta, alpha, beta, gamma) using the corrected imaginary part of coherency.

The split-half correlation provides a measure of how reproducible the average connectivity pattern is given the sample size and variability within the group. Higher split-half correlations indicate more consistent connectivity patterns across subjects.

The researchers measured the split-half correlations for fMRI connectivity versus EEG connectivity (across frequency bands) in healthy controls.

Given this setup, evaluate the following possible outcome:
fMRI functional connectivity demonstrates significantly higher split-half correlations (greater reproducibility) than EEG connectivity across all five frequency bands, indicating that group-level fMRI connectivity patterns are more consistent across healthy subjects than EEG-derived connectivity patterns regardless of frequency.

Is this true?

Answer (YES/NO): NO